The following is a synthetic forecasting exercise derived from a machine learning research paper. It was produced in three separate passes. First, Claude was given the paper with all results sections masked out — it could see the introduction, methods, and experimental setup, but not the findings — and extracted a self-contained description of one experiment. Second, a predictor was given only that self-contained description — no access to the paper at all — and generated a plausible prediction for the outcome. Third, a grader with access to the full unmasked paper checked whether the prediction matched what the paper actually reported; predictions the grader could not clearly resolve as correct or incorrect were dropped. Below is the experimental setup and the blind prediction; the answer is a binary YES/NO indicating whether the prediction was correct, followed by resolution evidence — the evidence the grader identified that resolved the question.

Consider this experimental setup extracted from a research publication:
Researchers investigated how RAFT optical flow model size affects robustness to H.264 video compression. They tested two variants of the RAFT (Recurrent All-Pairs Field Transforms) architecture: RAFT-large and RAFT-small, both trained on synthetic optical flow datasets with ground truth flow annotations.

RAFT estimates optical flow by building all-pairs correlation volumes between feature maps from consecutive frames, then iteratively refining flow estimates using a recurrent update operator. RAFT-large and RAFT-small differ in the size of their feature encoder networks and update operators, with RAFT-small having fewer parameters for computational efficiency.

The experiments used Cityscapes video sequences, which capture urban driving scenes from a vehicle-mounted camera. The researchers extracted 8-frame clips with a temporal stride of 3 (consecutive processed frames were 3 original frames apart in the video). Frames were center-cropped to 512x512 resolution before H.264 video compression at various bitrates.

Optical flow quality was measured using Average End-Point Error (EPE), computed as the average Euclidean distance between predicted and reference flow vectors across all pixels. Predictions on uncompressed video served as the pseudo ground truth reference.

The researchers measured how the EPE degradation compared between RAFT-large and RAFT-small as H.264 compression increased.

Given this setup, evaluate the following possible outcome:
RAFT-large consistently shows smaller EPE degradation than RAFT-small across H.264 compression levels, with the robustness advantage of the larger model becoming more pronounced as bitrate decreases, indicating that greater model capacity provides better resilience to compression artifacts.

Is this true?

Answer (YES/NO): NO